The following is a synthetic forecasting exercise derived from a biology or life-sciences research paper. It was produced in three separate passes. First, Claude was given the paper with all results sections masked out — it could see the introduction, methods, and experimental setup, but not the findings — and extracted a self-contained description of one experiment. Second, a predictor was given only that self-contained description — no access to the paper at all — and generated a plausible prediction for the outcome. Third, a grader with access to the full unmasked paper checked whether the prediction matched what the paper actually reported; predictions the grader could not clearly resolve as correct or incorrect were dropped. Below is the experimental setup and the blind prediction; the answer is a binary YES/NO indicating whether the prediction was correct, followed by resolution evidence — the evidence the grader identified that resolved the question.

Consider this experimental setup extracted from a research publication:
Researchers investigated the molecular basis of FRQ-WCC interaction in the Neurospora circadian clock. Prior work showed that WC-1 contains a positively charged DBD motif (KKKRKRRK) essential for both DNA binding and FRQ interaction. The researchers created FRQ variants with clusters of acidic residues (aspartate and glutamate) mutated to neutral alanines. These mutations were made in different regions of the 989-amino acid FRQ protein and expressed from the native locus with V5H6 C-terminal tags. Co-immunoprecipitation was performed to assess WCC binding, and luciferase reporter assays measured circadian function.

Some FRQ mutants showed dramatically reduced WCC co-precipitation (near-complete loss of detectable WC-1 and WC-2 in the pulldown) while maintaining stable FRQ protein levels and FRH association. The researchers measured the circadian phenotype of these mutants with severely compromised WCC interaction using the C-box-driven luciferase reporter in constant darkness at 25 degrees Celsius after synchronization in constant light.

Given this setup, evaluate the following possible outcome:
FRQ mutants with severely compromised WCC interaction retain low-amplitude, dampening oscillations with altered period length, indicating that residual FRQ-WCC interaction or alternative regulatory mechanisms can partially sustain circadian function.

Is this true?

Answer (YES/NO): NO